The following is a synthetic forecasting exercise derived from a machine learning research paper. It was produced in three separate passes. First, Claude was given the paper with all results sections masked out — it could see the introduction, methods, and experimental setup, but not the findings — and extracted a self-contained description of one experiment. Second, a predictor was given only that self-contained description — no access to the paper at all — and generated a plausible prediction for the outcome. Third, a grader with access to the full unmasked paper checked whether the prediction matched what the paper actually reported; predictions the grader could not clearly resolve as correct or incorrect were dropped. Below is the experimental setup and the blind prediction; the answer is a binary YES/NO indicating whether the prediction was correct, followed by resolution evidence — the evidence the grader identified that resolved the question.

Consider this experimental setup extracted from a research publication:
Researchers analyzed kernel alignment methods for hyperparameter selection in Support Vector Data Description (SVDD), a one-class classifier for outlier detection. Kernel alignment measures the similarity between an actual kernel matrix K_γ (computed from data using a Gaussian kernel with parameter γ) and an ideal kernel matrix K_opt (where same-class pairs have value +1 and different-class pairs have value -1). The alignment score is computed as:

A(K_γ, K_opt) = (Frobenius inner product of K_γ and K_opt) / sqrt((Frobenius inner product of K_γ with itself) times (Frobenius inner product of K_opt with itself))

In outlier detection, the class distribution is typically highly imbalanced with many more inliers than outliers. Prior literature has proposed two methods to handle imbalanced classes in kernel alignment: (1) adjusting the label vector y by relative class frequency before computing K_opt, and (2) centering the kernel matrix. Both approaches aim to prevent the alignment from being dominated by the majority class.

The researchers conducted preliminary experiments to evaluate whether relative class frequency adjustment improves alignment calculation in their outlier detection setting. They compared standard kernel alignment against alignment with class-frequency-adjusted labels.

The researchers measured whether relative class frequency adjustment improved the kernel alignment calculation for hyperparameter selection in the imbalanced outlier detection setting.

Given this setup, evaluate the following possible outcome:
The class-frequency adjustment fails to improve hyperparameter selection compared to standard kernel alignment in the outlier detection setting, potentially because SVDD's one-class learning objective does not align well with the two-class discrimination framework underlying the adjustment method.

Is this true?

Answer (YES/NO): YES